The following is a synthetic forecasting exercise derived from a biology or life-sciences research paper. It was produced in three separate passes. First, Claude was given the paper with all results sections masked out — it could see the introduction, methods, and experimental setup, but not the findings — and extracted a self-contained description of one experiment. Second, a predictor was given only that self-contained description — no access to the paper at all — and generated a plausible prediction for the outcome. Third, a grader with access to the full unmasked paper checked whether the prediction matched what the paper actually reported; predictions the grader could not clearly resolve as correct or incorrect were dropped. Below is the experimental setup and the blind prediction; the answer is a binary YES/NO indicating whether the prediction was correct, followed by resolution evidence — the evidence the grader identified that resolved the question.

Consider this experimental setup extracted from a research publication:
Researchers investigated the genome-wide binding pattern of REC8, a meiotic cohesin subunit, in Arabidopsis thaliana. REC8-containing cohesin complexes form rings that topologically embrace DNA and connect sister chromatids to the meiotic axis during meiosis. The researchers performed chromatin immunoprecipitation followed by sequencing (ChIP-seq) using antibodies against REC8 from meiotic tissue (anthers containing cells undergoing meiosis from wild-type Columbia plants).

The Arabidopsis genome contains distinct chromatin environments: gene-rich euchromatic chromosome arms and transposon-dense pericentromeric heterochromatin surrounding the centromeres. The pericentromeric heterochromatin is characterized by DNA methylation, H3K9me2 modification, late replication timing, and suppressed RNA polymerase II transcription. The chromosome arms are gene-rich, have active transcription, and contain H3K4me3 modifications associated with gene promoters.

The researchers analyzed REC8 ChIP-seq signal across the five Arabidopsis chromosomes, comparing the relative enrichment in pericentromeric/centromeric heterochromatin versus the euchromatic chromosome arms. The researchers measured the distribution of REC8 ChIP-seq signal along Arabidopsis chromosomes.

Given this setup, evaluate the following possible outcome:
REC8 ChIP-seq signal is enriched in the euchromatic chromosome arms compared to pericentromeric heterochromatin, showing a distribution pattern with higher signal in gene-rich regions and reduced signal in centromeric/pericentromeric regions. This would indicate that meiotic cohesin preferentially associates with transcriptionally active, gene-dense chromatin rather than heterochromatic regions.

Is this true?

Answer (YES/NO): NO